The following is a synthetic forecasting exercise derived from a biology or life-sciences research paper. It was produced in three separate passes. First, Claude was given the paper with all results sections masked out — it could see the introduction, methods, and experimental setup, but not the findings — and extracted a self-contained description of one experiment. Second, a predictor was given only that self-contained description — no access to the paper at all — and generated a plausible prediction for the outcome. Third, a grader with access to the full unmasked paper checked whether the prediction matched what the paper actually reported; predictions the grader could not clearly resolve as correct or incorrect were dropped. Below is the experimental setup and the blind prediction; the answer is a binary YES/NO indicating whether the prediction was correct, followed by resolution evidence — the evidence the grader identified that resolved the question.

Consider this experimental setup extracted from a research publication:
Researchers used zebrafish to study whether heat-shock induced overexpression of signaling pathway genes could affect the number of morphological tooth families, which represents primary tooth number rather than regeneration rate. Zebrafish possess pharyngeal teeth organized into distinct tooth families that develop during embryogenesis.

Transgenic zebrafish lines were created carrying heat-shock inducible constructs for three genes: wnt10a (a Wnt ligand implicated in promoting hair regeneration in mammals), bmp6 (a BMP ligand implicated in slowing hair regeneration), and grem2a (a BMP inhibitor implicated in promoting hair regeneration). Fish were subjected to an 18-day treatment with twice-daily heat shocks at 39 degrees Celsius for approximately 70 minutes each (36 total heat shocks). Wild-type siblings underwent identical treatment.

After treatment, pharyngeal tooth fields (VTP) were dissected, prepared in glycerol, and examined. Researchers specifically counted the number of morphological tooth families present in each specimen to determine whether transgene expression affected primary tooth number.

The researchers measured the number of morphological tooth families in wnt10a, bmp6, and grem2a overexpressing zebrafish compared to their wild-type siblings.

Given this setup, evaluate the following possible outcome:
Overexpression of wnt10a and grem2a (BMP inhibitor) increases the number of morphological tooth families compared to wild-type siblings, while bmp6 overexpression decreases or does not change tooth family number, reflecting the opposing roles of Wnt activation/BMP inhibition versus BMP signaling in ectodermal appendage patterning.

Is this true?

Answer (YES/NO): NO